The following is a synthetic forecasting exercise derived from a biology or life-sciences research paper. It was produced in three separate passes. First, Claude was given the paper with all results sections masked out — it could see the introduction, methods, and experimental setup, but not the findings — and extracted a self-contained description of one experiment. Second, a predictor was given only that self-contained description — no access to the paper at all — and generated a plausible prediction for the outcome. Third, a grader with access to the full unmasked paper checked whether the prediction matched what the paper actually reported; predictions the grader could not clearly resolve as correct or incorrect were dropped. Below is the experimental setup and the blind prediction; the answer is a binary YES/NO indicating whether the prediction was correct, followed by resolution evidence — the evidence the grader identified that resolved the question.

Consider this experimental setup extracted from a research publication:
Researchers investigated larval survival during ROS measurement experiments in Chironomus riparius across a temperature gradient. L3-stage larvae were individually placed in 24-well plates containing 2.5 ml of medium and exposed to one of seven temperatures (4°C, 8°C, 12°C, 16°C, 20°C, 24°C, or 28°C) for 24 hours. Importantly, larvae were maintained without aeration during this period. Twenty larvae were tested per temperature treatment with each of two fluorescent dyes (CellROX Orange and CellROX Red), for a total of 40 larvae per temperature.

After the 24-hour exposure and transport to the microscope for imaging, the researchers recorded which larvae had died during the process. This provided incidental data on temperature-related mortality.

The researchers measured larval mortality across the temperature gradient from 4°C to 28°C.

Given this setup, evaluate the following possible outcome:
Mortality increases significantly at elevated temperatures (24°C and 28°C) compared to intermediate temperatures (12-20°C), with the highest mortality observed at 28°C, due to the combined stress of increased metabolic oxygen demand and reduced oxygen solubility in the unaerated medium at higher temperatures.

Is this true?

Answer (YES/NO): NO